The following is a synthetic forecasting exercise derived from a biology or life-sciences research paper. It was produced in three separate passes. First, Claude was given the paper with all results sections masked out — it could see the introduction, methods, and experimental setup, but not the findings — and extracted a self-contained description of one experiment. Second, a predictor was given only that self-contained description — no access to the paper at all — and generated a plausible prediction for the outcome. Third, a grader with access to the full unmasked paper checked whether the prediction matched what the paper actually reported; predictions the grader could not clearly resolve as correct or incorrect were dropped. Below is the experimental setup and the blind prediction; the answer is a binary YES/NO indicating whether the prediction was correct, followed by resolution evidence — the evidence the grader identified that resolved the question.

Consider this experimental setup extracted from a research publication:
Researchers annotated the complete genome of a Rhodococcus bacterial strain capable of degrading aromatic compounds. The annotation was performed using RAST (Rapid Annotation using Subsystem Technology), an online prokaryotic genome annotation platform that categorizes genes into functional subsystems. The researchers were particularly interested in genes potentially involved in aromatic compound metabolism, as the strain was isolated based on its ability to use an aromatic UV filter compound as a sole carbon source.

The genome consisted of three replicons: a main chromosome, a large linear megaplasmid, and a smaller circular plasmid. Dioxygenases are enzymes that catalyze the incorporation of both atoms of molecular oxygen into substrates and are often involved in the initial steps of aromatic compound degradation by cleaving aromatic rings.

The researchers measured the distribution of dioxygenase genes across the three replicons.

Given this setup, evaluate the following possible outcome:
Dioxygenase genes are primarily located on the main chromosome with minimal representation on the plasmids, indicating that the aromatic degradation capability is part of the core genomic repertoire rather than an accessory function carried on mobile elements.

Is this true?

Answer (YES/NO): YES